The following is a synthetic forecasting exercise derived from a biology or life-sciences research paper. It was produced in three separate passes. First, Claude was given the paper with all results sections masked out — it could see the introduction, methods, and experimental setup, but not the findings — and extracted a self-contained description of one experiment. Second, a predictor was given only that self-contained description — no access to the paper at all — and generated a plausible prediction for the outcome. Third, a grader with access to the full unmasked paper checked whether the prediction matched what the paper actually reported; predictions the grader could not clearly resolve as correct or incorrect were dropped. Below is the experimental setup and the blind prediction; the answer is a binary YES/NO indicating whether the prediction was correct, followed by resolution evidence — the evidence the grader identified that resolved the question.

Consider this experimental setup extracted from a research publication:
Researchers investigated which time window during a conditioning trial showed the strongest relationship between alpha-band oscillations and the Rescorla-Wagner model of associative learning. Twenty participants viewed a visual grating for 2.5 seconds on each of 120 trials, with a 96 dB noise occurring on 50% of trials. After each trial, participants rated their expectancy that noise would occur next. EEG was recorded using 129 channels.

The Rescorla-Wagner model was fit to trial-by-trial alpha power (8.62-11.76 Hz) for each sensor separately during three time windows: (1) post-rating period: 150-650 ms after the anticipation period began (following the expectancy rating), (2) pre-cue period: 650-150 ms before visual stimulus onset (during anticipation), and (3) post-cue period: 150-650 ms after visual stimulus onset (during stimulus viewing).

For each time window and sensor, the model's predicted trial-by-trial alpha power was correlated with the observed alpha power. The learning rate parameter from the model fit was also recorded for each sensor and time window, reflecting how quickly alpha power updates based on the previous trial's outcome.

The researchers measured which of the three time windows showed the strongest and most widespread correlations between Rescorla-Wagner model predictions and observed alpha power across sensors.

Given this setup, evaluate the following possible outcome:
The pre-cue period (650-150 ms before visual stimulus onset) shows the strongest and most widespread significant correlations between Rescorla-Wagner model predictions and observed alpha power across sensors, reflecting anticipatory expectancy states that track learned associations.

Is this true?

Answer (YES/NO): YES